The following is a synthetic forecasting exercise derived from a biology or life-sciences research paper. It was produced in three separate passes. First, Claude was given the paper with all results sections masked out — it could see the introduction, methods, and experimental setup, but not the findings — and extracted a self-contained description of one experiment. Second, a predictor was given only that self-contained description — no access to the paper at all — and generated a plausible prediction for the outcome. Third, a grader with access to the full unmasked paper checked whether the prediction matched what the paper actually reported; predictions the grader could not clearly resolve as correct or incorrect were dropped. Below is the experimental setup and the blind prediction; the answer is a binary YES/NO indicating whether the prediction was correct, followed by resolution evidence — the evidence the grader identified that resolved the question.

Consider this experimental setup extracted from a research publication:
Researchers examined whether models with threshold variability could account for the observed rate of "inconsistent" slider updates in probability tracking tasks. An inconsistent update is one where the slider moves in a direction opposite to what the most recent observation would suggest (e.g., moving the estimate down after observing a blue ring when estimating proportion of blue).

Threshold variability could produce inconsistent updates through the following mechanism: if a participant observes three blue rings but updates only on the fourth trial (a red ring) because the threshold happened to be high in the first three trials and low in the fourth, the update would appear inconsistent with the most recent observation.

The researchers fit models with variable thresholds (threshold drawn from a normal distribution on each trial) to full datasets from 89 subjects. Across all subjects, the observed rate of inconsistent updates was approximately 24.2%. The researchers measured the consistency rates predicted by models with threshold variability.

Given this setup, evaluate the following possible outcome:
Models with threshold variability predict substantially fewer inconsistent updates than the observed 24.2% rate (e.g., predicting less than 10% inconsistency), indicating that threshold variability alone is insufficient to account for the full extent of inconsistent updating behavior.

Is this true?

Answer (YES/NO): YES